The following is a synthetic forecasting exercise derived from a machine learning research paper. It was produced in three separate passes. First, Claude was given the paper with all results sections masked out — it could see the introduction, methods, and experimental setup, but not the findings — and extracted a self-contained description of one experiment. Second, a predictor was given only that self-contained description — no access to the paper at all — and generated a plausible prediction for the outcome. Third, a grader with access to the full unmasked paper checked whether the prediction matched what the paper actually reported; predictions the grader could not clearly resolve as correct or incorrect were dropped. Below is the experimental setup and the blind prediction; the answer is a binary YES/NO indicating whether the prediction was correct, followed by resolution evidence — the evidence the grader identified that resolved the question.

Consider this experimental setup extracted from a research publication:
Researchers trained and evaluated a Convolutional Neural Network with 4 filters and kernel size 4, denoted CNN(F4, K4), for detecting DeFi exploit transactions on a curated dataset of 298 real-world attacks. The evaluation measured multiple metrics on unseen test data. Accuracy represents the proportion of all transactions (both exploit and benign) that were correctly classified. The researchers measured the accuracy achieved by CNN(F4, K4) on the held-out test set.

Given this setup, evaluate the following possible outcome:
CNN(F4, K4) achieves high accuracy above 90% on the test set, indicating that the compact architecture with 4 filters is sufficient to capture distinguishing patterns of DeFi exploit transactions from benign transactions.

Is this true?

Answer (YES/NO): YES